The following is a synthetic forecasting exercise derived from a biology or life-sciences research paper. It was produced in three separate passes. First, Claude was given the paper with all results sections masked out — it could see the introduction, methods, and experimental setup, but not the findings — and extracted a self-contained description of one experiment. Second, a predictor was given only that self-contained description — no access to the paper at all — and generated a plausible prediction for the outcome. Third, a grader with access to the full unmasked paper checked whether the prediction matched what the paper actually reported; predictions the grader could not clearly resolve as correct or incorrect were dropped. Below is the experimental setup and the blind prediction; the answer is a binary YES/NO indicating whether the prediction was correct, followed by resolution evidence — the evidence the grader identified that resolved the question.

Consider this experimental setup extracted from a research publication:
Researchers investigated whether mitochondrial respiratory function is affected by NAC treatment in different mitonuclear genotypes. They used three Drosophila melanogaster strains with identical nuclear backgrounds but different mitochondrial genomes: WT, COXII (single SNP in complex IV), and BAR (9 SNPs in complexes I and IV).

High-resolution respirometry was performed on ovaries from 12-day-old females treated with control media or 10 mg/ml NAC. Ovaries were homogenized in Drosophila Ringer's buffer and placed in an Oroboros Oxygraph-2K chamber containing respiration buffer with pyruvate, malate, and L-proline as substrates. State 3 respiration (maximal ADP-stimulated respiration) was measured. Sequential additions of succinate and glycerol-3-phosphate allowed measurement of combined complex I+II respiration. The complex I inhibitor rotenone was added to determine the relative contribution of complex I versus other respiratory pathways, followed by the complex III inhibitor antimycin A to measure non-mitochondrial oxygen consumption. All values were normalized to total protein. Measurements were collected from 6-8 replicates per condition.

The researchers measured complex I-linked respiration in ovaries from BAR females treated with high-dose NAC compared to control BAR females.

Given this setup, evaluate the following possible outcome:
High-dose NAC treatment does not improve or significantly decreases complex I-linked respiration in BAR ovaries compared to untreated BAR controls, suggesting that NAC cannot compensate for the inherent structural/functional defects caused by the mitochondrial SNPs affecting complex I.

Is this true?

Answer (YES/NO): YES